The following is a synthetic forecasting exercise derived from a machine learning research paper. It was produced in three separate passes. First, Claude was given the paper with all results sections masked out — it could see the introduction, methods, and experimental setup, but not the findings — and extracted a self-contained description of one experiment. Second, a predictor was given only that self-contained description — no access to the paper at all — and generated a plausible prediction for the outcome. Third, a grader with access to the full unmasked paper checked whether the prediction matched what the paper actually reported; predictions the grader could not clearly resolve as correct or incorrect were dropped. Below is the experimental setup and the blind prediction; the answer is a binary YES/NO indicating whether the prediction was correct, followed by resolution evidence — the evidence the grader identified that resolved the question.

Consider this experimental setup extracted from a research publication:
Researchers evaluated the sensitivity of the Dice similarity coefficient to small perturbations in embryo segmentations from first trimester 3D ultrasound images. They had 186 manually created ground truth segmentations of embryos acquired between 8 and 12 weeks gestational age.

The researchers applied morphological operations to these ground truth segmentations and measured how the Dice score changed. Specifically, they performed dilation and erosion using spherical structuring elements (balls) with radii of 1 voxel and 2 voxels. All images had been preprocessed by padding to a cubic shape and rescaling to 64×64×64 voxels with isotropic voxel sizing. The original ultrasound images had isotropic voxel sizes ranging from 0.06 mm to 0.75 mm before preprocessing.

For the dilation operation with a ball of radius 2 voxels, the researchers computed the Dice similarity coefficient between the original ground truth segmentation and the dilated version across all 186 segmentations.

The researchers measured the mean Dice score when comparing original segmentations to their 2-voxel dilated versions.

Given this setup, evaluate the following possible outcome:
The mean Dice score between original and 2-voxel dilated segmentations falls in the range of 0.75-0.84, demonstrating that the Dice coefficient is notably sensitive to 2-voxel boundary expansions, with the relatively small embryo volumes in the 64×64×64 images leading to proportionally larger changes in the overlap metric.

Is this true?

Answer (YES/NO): NO